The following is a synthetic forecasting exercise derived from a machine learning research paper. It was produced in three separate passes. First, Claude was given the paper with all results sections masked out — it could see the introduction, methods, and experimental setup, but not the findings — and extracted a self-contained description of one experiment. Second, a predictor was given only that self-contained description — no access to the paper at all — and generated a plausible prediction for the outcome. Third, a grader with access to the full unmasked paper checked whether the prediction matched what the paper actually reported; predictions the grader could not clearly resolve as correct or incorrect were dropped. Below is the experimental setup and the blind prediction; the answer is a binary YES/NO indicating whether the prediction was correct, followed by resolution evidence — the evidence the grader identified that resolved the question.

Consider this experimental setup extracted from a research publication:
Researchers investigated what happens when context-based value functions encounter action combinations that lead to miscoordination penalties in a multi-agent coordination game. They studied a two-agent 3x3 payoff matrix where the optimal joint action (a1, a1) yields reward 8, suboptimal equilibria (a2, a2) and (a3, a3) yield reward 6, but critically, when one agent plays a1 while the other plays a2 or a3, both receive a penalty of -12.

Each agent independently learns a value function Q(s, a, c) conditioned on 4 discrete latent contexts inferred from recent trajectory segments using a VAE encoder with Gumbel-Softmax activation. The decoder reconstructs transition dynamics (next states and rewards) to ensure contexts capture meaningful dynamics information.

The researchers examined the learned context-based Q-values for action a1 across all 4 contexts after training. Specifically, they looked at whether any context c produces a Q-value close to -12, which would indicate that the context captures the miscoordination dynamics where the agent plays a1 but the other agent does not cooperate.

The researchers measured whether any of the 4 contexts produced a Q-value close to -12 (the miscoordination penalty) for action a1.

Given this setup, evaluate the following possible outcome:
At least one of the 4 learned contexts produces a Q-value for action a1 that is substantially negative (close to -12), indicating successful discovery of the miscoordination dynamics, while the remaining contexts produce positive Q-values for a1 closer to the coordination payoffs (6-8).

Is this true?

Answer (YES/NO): NO